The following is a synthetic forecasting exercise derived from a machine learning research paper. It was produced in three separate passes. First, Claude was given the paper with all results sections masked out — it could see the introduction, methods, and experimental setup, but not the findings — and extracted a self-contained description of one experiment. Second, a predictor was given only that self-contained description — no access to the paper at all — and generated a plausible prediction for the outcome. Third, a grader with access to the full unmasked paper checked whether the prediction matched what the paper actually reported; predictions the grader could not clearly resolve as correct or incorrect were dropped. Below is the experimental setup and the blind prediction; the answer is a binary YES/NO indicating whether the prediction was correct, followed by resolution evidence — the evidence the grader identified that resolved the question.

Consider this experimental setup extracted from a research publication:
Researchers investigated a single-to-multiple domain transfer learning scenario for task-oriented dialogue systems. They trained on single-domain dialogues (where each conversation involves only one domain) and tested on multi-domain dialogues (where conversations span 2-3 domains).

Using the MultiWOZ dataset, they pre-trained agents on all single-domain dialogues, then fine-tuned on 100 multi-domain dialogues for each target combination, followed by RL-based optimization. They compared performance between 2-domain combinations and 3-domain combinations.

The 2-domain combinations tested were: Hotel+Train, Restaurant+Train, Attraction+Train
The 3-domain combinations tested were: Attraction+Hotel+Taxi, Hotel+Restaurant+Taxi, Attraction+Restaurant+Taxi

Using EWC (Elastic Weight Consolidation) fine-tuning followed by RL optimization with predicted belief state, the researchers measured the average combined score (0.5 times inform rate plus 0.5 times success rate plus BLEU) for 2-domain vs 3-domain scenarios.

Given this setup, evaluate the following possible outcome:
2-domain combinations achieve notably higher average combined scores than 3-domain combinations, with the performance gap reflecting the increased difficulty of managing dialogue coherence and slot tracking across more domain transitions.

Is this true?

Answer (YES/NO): YES